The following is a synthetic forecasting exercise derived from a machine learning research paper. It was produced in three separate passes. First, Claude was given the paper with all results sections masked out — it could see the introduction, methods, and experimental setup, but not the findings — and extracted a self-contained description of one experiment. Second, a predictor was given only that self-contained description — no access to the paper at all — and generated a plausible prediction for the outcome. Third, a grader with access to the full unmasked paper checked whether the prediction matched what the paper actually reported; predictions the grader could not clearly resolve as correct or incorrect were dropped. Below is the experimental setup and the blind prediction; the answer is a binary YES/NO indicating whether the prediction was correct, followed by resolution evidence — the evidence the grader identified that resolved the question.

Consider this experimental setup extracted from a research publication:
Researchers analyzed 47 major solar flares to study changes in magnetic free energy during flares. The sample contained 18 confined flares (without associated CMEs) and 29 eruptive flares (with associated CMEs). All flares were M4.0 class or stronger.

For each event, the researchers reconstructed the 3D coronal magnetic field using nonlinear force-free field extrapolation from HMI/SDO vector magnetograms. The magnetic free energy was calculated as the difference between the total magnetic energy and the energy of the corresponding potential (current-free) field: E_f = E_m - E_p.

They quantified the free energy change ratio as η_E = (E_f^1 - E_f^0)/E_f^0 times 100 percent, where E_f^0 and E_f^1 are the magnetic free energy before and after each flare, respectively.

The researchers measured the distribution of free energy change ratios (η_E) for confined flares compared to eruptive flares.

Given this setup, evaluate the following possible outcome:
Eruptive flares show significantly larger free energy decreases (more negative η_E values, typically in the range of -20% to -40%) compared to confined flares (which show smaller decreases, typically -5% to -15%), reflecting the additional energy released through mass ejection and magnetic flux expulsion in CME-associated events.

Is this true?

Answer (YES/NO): NO